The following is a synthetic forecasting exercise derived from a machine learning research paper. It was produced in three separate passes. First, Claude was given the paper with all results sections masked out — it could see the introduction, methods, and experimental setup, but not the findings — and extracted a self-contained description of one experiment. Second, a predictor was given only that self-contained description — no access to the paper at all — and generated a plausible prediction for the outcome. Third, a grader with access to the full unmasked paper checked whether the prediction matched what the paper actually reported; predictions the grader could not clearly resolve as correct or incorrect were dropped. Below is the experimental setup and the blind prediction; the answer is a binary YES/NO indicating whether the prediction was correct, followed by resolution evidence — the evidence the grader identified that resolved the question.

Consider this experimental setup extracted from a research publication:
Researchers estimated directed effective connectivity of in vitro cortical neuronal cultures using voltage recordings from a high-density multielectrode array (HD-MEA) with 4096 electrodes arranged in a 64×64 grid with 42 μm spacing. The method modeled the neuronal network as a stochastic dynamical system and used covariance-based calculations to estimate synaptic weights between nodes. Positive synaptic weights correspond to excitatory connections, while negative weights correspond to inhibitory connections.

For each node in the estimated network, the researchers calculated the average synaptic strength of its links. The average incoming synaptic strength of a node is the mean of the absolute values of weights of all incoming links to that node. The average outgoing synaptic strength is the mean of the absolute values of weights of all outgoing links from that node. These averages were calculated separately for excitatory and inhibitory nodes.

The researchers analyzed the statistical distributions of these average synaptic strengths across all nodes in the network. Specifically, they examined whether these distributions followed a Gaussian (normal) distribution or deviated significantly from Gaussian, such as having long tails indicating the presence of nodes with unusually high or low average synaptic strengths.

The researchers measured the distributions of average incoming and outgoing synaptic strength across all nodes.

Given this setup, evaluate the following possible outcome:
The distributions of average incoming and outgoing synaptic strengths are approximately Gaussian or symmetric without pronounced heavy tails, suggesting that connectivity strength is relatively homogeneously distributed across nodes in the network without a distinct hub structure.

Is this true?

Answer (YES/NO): NO